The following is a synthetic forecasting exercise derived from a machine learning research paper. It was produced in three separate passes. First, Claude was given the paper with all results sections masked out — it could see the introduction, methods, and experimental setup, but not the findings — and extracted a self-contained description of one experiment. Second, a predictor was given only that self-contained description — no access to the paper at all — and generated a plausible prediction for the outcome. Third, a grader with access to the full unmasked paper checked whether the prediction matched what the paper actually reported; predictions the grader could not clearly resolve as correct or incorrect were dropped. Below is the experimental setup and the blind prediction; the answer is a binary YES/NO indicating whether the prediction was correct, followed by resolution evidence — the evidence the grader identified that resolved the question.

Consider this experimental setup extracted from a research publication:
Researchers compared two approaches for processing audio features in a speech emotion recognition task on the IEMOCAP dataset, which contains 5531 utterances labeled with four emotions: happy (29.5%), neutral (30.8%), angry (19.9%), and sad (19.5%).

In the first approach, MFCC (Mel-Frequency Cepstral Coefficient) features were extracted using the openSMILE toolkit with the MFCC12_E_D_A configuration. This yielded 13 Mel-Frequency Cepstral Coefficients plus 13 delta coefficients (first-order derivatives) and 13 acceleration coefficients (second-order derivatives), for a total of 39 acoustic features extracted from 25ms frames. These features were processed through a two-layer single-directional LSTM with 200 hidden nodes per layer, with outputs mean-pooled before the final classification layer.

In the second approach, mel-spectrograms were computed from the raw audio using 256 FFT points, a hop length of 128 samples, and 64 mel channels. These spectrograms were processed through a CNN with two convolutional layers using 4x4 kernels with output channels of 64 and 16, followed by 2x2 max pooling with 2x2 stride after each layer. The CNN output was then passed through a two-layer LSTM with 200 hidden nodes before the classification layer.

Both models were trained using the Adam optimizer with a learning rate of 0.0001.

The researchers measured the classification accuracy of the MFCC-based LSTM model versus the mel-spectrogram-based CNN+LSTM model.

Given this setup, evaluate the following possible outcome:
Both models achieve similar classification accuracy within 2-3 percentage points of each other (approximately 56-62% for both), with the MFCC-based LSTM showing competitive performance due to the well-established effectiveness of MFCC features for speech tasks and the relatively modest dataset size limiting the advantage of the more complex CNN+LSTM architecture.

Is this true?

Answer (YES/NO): NO